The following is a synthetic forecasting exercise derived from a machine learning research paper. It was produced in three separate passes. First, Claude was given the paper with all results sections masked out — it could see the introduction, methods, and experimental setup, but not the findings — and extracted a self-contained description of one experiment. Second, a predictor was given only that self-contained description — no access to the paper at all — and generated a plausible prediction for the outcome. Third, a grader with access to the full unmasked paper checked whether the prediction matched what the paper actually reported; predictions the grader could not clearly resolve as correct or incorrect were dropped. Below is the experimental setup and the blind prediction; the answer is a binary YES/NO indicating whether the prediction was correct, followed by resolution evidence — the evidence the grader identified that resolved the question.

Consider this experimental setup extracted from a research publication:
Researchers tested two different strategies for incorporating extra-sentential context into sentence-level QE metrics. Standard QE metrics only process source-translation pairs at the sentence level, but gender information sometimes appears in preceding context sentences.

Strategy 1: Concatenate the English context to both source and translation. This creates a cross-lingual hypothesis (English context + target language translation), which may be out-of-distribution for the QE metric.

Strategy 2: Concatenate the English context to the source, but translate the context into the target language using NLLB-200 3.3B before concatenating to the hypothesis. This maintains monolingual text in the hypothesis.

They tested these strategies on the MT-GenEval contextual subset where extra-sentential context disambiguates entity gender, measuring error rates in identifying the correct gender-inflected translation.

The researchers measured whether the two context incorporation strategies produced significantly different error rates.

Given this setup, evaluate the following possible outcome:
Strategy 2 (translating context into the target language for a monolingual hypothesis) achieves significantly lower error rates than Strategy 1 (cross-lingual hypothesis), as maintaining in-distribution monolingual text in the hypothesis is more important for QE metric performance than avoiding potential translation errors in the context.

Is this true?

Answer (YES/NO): NO